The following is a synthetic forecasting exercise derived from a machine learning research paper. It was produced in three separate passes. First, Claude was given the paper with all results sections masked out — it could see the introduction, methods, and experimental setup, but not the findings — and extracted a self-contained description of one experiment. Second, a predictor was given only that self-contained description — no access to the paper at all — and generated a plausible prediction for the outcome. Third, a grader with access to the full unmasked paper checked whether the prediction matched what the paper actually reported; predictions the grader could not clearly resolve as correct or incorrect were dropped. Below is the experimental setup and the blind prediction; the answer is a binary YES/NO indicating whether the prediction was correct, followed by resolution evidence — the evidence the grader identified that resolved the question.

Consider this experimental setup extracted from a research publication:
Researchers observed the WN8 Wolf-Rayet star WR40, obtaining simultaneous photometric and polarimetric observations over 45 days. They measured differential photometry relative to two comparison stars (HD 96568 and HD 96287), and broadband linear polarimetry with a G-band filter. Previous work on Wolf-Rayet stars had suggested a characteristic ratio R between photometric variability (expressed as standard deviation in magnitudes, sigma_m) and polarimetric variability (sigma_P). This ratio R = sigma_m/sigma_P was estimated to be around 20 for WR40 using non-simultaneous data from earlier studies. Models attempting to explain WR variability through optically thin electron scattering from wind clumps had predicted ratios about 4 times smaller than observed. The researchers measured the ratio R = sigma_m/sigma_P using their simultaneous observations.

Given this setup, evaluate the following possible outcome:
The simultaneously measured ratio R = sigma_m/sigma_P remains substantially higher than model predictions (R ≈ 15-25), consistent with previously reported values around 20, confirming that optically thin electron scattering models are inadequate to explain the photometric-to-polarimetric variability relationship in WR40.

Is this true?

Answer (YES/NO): NO